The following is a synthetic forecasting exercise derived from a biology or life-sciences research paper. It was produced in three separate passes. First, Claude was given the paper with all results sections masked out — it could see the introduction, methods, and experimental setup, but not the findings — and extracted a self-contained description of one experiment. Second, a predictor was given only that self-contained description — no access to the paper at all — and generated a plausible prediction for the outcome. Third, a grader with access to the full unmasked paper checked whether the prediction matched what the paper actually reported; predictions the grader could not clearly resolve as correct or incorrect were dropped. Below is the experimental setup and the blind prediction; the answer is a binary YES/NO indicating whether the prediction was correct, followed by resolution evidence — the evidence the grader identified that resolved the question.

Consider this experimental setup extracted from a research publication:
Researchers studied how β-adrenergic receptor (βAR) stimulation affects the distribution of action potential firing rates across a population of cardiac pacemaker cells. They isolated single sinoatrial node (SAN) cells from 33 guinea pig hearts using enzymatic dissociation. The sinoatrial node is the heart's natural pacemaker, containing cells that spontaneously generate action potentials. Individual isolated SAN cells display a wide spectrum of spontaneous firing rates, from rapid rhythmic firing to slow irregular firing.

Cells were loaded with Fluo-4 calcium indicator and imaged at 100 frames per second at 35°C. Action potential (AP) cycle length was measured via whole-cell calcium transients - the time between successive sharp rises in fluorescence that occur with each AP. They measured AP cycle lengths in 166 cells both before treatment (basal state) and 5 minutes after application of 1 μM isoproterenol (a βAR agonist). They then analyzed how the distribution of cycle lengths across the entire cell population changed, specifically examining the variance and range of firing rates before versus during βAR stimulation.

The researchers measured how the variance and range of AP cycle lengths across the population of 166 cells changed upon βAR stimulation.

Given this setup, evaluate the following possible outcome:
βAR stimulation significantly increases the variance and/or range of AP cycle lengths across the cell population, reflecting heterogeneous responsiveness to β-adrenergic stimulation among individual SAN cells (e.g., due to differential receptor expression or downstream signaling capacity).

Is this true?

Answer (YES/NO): NO